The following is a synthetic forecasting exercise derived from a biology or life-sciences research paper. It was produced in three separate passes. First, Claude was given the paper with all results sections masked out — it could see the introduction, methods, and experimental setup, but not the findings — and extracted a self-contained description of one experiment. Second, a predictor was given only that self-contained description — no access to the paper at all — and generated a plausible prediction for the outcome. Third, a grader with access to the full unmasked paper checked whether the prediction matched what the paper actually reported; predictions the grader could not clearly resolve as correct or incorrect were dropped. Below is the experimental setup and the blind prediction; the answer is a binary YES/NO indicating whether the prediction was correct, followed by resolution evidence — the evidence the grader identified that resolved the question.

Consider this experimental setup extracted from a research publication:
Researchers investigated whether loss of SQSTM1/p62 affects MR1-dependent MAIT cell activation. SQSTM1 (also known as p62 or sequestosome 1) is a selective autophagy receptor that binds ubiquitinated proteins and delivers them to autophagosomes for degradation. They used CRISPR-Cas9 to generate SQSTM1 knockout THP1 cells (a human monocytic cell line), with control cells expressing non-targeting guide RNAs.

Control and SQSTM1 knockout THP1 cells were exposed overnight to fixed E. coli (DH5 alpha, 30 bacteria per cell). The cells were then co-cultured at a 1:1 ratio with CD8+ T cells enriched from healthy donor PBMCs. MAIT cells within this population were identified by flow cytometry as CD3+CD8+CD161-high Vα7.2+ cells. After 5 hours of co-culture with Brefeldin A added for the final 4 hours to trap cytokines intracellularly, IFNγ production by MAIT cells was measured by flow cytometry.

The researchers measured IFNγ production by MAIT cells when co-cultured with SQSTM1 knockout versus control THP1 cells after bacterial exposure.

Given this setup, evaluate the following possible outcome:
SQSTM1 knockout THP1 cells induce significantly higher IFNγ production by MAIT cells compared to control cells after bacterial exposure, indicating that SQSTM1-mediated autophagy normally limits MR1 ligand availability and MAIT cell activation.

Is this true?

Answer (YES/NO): YES